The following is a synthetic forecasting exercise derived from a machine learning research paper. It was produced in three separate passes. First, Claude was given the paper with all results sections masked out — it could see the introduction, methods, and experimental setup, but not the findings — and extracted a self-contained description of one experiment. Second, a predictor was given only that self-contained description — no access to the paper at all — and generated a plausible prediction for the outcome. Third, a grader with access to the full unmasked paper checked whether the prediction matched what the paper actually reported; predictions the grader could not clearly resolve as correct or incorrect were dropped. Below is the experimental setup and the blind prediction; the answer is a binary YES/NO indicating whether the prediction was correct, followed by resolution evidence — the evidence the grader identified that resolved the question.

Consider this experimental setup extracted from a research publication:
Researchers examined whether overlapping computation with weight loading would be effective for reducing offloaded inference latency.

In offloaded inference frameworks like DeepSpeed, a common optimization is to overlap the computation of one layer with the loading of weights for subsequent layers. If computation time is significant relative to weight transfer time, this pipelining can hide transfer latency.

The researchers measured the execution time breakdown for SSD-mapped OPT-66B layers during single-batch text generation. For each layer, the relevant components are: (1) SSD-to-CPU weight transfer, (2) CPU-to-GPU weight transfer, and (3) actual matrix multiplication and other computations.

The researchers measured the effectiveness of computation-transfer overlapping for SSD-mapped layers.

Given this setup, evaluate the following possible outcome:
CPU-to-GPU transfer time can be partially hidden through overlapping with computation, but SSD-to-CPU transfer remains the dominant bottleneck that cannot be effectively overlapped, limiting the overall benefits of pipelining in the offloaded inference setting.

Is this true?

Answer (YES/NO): NO